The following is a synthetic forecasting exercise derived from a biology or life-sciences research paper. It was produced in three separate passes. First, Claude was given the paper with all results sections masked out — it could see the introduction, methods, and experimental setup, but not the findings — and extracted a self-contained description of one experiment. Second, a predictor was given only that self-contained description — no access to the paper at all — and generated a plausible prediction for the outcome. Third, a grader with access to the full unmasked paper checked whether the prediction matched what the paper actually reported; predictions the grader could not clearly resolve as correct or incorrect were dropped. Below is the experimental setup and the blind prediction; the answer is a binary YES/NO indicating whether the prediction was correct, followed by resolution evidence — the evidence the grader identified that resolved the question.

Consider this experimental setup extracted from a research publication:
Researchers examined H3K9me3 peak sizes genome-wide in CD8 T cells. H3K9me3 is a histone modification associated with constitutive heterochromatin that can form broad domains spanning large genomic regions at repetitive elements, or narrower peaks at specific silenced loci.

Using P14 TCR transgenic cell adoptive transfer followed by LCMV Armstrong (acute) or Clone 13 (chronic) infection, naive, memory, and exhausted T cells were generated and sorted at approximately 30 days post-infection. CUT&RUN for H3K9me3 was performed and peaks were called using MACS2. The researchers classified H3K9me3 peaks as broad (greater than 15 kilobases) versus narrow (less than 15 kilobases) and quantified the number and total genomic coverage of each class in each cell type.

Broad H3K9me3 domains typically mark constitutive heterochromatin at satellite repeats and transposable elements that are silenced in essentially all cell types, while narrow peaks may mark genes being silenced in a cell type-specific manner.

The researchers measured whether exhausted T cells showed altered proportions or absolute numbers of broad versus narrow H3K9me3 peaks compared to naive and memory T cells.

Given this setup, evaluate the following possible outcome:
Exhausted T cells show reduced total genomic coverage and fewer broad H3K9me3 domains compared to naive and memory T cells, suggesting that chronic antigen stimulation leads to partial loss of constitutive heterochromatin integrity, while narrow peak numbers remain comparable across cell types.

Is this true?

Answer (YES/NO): NO